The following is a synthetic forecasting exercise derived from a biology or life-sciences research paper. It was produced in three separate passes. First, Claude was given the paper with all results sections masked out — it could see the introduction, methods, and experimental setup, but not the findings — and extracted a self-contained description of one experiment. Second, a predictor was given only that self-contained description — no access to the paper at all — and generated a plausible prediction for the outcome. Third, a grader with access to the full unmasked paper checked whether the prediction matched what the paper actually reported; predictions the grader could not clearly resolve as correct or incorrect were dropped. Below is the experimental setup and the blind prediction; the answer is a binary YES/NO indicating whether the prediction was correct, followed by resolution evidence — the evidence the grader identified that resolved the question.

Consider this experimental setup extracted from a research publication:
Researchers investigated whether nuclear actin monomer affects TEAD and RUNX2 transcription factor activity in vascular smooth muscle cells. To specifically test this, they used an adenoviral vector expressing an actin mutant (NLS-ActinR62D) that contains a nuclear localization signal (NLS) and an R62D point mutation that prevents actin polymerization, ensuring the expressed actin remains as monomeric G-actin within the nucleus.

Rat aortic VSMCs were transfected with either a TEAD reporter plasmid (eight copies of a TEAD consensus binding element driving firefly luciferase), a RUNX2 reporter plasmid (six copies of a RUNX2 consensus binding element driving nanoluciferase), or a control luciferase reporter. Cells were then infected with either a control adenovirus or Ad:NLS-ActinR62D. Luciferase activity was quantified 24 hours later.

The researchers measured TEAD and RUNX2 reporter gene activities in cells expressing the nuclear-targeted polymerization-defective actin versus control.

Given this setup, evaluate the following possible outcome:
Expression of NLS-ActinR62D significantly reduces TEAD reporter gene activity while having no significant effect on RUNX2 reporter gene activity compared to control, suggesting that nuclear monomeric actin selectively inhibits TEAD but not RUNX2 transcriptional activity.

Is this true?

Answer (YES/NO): NO